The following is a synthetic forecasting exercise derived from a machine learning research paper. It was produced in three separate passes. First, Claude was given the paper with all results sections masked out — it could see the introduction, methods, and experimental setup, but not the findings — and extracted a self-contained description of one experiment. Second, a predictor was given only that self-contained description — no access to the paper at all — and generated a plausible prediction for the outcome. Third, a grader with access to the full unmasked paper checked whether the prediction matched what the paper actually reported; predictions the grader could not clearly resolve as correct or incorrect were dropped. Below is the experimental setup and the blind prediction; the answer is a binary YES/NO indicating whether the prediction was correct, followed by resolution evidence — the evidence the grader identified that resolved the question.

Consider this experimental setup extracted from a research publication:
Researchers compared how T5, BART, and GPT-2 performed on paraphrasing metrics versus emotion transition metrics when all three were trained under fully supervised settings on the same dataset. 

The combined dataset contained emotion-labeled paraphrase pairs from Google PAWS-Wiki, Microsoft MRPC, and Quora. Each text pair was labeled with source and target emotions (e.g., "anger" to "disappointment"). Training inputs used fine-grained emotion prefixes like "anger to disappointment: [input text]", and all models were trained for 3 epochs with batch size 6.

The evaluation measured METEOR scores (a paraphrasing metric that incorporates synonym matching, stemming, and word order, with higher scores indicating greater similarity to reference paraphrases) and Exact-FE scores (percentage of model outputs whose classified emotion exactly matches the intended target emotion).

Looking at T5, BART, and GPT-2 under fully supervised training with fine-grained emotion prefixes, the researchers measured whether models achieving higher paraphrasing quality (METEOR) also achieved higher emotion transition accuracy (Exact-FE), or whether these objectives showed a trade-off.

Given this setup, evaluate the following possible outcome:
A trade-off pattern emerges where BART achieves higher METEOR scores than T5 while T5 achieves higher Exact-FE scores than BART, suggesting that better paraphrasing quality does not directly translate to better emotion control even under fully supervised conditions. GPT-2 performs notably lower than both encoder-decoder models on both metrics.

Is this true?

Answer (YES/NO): YES